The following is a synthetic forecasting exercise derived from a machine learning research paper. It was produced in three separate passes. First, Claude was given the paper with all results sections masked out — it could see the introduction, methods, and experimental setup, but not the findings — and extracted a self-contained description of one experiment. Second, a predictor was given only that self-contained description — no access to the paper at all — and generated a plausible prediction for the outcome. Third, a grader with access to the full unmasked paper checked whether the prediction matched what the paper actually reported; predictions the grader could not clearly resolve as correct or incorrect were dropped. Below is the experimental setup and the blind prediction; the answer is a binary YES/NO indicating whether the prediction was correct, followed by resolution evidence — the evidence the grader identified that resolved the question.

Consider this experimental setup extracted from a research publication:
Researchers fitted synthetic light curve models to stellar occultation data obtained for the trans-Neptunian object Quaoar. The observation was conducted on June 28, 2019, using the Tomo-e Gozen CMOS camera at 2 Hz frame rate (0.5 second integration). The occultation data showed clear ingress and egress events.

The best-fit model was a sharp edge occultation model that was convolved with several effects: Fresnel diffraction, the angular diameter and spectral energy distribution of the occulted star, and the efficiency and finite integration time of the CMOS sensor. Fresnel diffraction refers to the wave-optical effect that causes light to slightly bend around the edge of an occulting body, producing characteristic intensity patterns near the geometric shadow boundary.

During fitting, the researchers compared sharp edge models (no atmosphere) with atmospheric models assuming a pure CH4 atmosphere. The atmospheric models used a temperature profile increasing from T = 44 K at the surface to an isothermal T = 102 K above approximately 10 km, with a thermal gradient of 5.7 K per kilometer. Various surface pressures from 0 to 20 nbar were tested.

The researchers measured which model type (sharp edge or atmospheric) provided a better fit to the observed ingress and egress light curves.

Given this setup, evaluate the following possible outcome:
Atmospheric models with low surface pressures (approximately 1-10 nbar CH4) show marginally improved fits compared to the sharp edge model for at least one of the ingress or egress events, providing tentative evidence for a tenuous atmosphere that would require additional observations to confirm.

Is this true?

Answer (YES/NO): NO